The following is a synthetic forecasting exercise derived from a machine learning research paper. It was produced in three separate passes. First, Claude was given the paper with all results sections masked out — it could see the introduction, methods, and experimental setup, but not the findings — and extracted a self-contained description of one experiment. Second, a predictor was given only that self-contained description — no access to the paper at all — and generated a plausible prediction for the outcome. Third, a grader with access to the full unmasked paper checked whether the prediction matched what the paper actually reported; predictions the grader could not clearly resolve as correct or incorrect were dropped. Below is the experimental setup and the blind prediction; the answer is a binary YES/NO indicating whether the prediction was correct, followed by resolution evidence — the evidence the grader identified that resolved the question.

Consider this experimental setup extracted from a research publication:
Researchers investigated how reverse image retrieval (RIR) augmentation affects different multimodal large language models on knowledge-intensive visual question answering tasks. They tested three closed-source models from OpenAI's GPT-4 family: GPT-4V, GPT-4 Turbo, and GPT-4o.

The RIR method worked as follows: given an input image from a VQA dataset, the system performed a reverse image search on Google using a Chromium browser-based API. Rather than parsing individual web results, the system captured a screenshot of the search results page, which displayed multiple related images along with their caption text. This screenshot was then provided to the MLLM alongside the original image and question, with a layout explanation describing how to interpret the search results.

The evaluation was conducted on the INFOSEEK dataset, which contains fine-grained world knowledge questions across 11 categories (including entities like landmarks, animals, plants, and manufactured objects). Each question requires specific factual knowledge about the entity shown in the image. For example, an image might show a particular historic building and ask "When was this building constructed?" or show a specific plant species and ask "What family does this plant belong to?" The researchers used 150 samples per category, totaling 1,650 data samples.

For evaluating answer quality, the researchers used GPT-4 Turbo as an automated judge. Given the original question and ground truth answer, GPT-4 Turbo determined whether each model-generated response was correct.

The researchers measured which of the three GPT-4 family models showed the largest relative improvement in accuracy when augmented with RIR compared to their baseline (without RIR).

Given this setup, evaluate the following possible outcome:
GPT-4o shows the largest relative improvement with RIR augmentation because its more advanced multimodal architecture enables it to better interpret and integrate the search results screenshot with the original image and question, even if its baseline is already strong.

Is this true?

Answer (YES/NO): NO